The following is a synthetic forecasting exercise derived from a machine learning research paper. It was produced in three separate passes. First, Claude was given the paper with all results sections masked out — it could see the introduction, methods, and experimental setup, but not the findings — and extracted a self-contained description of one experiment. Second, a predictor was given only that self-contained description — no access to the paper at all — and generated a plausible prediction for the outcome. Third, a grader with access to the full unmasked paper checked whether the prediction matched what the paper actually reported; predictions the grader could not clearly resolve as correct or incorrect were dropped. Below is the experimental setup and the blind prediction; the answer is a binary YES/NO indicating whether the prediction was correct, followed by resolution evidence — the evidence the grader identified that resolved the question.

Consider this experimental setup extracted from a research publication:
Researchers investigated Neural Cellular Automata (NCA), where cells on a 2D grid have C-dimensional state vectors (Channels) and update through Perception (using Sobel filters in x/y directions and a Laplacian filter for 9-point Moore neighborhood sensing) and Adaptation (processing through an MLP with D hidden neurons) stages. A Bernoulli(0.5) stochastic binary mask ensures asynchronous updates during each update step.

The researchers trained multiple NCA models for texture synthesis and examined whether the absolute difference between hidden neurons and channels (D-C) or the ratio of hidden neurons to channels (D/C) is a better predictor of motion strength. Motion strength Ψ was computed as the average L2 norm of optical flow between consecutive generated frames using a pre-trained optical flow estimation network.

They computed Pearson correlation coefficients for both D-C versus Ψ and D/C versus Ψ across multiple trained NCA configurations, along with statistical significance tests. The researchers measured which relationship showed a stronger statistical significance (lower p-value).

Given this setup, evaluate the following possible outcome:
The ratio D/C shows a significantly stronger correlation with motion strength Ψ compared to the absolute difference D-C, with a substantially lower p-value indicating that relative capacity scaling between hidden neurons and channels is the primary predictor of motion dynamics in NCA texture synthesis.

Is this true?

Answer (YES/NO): YES